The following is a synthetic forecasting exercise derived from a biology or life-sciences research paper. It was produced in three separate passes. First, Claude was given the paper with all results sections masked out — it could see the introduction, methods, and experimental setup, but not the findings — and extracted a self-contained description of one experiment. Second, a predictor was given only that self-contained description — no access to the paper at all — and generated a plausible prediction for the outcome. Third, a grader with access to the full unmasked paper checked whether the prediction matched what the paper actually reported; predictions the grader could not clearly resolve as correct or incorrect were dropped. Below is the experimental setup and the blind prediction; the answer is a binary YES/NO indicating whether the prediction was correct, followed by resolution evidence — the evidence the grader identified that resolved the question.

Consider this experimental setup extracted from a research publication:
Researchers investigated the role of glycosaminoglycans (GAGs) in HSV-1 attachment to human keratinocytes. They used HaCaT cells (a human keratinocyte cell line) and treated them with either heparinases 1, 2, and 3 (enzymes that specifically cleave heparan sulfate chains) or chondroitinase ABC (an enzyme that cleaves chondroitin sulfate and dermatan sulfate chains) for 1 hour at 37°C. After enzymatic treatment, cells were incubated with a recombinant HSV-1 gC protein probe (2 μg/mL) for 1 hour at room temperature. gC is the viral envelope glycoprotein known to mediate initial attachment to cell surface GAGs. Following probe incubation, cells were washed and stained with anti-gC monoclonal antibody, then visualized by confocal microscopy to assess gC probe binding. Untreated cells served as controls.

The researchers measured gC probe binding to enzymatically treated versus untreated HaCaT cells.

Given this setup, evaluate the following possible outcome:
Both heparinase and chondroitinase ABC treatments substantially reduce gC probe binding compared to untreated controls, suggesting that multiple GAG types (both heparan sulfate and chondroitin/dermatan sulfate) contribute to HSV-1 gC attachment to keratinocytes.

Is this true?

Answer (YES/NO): NO